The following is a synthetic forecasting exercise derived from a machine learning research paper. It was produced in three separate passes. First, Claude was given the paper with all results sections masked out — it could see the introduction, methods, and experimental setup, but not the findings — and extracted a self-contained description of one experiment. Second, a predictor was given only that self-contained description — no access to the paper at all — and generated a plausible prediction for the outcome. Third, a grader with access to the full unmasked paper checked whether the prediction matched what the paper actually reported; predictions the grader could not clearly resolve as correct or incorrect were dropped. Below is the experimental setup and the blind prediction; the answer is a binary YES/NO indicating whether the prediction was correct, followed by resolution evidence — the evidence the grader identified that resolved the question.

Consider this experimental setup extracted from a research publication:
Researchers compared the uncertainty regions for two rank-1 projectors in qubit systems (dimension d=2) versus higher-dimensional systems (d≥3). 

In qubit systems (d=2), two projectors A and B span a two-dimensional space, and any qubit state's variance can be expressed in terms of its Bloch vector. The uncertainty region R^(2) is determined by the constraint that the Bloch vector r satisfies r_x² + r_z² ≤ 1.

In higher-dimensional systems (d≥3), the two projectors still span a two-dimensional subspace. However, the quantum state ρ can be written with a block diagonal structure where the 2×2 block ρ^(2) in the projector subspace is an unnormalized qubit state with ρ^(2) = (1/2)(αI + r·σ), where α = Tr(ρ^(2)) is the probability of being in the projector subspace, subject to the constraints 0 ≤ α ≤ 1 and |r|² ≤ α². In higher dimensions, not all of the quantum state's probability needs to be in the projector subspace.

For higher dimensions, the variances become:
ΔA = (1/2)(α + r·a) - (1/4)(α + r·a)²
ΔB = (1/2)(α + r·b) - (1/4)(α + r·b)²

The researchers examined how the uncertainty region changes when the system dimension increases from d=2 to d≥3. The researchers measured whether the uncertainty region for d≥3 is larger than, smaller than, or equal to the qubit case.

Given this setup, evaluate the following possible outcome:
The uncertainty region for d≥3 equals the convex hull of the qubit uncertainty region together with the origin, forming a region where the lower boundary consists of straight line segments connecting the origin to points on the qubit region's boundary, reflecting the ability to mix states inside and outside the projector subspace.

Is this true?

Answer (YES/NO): NO